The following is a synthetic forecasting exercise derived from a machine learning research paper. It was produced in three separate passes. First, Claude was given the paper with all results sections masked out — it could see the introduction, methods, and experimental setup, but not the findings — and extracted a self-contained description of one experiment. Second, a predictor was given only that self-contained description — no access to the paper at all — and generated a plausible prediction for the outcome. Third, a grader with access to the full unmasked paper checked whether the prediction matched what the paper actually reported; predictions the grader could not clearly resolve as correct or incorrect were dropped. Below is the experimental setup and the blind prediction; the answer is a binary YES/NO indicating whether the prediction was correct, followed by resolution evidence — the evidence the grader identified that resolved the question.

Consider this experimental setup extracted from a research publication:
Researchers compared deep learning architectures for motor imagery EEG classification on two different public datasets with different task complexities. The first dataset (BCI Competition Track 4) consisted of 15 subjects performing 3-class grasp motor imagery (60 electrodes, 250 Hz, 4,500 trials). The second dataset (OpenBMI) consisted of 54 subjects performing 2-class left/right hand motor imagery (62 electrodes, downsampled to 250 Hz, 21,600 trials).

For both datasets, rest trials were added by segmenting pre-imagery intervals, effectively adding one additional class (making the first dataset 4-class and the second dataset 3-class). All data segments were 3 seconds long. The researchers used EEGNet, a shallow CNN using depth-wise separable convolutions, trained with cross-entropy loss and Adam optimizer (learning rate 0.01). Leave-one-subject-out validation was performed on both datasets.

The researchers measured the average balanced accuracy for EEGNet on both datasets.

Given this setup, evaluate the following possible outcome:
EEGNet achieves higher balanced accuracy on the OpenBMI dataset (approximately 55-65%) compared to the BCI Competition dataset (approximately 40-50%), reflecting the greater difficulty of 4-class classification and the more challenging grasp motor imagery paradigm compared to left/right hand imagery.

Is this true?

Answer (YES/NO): NO